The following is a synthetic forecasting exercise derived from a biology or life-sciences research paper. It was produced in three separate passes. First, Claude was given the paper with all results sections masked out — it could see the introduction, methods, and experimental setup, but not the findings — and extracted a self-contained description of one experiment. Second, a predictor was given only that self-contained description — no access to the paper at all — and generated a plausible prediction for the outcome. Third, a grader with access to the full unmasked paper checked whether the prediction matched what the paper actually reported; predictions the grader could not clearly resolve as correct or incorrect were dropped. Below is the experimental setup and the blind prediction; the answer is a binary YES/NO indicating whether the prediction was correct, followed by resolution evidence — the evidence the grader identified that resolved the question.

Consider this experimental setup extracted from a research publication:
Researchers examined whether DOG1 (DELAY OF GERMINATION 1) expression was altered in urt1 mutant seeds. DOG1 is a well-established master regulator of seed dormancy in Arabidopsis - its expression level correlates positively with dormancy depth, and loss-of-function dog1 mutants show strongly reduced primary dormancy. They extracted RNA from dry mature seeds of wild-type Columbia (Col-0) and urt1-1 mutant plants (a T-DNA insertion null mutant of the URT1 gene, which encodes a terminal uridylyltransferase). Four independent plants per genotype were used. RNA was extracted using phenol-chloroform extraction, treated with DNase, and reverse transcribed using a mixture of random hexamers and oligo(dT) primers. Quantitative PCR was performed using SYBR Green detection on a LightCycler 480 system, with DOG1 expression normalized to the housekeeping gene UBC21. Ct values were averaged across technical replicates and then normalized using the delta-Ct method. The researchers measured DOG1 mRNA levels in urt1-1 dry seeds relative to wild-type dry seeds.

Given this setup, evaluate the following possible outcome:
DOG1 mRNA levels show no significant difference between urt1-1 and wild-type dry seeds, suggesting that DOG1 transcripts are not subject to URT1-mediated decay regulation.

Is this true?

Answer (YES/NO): NO